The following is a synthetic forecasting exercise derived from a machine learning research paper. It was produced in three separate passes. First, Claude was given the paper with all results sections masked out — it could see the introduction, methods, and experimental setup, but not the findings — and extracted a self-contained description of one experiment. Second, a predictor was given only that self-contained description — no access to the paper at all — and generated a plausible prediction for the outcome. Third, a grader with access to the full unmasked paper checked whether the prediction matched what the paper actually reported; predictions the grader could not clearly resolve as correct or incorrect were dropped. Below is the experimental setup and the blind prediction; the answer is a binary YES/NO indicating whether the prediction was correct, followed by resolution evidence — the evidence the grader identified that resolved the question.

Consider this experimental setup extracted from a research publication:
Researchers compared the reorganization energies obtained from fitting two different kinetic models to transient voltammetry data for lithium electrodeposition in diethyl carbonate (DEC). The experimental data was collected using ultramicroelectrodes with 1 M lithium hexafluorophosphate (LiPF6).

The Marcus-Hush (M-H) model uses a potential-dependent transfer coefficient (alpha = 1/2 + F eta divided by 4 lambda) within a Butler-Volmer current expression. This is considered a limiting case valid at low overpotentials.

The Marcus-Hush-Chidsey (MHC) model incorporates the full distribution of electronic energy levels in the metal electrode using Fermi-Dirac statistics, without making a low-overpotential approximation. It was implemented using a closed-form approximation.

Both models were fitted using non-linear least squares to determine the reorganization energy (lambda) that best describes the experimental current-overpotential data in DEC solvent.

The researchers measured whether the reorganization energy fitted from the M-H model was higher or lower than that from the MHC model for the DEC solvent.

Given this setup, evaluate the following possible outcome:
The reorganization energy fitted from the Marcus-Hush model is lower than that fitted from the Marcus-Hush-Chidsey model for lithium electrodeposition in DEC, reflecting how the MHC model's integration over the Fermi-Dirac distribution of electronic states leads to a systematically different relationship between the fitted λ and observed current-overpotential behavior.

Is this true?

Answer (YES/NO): NO